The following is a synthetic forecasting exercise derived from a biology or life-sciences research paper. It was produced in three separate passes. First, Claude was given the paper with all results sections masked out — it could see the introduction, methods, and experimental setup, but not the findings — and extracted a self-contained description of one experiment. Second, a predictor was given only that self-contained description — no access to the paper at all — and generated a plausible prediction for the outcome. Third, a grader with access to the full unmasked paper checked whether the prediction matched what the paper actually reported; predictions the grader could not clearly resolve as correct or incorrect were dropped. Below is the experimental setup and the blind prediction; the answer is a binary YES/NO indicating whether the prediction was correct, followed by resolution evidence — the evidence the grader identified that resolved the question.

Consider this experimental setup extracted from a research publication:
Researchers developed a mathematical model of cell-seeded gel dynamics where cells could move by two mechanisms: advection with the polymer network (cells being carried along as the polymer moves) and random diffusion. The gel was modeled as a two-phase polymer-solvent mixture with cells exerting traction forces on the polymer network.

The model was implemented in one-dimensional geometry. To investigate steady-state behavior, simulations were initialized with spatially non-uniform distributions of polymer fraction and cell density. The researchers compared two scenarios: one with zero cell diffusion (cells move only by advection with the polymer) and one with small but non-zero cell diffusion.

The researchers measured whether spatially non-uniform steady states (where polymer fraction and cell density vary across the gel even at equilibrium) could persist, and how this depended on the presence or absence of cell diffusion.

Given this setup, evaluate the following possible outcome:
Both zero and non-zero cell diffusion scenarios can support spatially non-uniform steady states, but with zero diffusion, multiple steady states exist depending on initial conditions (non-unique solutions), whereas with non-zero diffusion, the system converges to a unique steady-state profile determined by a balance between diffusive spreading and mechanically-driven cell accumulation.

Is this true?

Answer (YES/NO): NO